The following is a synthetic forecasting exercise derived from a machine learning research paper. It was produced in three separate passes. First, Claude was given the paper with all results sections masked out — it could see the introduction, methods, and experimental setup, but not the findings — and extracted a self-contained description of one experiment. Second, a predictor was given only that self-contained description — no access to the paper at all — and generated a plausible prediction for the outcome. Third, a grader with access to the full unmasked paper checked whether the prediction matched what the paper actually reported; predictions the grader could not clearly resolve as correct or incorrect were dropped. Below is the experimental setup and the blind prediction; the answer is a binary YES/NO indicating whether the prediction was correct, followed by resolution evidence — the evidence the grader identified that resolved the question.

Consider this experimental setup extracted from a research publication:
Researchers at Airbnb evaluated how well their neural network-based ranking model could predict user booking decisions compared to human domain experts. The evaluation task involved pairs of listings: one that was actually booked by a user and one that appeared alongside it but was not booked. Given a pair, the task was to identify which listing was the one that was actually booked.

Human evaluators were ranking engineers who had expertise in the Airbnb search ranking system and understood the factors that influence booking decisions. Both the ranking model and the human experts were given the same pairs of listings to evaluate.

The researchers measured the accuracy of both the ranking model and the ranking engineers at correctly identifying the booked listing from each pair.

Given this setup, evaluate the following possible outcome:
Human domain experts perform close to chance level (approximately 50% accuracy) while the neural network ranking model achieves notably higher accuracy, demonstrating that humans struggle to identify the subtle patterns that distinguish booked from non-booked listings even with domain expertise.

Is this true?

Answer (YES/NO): NO